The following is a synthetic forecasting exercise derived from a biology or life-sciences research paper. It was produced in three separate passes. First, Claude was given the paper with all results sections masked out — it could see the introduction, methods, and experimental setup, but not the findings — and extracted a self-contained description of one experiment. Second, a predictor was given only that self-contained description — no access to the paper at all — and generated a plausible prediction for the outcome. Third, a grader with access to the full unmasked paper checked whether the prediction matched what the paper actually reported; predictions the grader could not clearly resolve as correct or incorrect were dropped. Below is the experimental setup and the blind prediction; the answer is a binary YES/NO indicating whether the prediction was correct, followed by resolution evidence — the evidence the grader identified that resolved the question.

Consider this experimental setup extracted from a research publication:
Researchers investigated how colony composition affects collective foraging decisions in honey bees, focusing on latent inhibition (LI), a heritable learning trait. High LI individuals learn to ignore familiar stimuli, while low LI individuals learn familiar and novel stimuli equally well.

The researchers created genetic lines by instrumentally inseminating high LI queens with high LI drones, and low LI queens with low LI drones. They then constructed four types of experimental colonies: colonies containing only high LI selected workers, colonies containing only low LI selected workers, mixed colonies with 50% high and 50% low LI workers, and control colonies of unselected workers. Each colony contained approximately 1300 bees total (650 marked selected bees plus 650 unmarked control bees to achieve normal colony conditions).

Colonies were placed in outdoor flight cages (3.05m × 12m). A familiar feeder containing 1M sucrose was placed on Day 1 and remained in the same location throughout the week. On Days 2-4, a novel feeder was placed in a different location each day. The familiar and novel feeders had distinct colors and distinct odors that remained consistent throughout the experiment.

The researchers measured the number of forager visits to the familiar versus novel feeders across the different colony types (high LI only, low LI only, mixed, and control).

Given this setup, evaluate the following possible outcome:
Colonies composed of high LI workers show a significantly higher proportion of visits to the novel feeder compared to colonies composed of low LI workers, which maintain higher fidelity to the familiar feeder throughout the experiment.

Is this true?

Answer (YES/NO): NO